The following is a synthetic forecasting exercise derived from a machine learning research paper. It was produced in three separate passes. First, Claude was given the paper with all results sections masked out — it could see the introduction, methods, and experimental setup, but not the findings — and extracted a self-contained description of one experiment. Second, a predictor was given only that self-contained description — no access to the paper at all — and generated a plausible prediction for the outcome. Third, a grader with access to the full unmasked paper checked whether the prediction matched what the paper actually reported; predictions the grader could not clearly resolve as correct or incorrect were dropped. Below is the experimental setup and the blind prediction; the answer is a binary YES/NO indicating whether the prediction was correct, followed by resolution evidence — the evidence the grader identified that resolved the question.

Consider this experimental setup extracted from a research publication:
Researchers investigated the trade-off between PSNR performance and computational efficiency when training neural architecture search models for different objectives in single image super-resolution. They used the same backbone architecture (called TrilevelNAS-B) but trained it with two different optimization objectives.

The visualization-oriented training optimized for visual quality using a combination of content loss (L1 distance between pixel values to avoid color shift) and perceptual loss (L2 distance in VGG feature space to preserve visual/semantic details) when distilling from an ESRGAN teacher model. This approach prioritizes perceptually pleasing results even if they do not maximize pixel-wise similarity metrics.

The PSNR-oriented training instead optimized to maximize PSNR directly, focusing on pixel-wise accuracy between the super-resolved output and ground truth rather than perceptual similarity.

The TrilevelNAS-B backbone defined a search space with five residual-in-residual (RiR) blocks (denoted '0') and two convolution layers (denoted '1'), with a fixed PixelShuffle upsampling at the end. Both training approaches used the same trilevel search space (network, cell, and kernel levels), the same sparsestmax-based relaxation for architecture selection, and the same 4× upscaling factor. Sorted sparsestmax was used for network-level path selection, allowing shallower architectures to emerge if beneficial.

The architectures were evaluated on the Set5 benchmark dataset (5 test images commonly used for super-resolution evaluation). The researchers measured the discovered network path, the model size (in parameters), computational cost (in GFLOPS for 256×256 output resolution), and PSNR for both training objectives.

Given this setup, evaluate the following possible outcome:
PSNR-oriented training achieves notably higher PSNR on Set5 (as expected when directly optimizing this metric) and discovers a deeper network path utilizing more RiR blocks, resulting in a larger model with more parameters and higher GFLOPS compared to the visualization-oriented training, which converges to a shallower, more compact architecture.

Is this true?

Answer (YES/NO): YES